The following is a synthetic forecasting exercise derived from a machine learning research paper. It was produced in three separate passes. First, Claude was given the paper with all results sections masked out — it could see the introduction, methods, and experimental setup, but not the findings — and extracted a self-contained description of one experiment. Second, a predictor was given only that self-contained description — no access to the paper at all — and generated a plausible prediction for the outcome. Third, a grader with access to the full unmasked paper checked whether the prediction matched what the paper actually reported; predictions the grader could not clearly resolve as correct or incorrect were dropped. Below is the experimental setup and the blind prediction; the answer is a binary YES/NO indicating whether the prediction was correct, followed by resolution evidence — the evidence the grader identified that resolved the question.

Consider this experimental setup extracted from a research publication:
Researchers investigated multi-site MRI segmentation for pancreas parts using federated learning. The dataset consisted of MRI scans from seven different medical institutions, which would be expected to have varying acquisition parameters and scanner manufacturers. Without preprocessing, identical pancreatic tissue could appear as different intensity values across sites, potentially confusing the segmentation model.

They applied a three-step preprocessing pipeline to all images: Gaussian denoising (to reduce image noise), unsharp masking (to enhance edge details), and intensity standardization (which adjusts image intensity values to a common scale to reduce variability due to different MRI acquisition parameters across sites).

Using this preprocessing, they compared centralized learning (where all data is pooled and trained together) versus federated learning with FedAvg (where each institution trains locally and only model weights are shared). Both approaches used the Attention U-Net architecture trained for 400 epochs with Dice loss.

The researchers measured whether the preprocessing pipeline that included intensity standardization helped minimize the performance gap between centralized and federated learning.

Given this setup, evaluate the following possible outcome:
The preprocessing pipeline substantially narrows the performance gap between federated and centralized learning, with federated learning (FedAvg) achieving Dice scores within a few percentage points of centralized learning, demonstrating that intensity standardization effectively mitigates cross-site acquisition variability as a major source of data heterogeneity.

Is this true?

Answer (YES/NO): YES